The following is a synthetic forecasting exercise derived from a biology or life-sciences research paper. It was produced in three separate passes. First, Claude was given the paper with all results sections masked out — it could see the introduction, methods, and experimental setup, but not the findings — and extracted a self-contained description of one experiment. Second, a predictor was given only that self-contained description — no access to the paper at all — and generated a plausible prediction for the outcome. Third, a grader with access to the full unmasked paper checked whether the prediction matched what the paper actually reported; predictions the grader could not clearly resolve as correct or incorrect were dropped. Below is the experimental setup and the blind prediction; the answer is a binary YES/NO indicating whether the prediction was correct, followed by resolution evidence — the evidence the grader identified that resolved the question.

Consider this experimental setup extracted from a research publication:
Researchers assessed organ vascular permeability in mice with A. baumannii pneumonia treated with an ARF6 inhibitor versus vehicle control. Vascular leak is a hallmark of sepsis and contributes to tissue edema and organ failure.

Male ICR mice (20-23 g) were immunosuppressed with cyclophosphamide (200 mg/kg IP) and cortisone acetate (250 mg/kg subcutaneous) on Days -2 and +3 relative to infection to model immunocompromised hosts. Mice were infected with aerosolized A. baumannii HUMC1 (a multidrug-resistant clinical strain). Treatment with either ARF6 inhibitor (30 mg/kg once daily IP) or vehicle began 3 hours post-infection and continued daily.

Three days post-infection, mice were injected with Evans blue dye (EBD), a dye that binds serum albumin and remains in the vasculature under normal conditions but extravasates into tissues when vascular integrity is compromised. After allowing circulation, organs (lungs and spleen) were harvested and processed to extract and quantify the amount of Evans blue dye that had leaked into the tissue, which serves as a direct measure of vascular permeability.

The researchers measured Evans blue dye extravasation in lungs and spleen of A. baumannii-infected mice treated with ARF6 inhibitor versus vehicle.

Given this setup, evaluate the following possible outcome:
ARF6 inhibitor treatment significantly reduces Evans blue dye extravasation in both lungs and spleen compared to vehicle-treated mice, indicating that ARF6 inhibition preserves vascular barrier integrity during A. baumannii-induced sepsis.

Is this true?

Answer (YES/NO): NO